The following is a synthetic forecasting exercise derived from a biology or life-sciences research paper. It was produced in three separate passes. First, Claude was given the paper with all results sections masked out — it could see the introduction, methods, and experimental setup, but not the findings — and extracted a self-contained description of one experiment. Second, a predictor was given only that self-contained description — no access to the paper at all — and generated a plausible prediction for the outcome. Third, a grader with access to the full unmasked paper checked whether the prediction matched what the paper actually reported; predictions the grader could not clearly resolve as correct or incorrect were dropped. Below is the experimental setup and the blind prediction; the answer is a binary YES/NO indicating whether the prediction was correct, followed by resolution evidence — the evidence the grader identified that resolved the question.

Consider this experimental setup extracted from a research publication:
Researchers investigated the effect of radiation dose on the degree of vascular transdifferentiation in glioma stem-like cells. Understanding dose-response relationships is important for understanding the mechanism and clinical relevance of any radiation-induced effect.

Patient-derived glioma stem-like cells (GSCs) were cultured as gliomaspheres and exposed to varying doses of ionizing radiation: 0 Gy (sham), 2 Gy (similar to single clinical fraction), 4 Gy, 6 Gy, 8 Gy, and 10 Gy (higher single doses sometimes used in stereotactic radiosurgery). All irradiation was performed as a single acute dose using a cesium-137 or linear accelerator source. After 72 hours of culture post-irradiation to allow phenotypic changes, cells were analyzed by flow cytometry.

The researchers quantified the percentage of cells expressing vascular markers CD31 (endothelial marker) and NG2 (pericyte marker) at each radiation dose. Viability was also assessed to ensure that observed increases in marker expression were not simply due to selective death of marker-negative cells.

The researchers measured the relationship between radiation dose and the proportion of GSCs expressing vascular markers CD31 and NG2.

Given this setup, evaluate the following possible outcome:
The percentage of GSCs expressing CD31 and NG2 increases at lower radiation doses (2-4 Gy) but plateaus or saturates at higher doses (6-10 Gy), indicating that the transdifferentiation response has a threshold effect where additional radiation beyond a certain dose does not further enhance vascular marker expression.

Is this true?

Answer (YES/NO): NO